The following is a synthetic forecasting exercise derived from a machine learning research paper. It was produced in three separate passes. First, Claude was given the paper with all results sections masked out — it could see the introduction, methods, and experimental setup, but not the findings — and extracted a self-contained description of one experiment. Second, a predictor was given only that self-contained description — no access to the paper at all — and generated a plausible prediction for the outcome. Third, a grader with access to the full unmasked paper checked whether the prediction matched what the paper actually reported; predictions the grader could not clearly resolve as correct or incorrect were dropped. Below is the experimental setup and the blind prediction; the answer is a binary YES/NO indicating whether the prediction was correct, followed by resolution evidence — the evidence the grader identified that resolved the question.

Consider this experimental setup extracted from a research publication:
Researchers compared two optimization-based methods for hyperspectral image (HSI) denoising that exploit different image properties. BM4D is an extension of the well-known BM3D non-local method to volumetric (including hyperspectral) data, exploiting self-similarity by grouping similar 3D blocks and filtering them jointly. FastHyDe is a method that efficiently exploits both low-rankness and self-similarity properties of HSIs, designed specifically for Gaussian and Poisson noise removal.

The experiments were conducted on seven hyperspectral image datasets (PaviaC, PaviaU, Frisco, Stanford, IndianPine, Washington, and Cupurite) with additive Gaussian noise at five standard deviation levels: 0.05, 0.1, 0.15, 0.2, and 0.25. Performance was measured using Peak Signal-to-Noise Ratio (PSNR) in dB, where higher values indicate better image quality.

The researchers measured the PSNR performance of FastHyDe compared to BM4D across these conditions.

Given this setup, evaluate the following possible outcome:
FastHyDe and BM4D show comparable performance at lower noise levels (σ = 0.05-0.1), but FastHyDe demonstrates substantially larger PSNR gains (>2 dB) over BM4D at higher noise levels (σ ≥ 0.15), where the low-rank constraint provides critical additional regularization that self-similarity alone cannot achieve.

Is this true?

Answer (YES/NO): NO